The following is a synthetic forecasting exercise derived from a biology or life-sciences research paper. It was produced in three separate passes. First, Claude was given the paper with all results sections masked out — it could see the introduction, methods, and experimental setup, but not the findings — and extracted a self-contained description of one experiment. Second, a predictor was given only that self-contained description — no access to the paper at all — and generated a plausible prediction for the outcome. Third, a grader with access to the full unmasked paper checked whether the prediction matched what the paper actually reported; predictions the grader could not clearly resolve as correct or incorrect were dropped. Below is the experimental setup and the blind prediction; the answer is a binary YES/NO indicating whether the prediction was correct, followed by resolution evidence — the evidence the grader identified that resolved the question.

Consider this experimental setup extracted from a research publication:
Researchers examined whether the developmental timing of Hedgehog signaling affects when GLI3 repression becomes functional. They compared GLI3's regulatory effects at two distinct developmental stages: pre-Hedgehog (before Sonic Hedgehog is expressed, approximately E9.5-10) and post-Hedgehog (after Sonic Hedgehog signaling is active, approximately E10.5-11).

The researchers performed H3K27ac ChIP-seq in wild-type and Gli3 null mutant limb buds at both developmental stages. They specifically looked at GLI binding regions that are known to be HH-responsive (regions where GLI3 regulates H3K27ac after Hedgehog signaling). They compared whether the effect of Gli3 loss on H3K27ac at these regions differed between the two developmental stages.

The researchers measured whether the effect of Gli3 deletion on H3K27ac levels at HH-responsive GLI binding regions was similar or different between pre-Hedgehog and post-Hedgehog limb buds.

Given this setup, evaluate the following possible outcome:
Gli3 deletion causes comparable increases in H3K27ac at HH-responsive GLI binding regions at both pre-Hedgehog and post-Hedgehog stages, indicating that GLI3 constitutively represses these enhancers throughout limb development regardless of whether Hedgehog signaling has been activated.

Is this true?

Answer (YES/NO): NO